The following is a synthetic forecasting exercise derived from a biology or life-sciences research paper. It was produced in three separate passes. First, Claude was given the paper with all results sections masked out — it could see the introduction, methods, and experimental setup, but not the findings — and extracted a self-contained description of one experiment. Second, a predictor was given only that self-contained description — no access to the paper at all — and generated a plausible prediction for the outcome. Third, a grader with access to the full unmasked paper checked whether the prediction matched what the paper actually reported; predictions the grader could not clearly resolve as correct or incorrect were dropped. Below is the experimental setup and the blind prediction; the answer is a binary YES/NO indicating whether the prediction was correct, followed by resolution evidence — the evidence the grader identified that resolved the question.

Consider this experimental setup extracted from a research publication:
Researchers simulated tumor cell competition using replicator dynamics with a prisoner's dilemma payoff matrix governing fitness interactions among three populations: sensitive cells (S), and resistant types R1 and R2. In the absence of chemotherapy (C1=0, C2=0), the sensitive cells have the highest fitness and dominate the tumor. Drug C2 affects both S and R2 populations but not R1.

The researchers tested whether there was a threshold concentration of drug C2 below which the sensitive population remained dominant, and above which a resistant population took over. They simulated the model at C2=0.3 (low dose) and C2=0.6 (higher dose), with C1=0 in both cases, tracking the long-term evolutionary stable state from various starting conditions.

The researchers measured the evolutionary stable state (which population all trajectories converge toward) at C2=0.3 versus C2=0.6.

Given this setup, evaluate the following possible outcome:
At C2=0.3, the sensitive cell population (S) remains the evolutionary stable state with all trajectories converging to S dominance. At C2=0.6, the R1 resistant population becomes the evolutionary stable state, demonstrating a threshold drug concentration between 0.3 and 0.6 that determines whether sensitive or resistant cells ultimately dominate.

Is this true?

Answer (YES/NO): YES